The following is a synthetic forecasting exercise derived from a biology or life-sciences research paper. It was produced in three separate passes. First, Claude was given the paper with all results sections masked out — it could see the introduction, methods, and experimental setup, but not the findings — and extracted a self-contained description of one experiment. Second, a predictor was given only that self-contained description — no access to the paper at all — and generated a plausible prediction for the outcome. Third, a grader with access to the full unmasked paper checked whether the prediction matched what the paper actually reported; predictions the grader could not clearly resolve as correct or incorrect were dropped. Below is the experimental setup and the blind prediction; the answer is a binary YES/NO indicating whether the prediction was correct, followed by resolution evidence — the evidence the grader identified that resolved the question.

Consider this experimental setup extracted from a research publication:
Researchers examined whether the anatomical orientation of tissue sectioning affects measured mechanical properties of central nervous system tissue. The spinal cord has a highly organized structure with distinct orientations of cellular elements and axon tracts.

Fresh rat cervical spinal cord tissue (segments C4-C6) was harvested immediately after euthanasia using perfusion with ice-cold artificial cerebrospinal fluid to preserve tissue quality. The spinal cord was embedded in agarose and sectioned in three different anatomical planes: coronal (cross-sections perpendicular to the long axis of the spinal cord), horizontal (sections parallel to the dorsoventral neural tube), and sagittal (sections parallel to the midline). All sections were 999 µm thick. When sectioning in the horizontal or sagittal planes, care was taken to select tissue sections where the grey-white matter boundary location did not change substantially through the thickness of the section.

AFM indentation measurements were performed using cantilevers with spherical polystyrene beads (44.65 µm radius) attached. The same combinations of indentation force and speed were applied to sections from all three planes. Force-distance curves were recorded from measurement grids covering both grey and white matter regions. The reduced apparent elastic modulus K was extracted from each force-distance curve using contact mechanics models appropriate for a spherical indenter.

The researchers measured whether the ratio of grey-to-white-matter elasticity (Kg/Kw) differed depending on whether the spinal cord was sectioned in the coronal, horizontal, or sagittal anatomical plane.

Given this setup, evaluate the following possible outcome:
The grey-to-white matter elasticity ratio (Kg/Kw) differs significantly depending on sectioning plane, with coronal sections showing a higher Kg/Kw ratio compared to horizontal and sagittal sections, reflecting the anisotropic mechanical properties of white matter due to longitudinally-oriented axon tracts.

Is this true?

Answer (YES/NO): YES